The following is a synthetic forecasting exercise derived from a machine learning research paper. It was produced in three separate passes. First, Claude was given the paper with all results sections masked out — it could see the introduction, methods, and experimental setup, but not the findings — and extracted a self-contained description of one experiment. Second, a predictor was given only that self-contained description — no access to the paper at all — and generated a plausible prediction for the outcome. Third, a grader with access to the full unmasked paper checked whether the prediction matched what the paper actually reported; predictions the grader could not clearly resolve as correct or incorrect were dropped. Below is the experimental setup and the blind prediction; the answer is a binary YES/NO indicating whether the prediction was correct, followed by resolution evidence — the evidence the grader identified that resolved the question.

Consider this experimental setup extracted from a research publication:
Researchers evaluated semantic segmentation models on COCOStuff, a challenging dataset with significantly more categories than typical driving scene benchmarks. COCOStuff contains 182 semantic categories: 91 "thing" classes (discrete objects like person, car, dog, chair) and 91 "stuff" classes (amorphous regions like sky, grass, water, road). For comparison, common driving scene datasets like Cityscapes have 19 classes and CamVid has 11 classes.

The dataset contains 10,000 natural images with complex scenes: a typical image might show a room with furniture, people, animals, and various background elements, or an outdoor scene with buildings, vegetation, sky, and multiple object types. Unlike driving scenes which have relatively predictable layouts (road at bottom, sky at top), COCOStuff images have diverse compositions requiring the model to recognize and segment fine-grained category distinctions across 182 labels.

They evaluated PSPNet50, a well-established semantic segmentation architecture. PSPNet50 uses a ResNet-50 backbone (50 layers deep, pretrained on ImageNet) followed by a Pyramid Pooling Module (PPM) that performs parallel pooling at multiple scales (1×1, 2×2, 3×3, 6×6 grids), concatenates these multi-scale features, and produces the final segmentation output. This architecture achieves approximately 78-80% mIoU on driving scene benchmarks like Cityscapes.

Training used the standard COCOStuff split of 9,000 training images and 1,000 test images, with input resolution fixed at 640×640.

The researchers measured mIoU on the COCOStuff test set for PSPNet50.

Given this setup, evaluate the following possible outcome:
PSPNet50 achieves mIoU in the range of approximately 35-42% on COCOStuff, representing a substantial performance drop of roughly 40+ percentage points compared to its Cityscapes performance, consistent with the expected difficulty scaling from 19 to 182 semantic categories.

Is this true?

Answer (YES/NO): NO